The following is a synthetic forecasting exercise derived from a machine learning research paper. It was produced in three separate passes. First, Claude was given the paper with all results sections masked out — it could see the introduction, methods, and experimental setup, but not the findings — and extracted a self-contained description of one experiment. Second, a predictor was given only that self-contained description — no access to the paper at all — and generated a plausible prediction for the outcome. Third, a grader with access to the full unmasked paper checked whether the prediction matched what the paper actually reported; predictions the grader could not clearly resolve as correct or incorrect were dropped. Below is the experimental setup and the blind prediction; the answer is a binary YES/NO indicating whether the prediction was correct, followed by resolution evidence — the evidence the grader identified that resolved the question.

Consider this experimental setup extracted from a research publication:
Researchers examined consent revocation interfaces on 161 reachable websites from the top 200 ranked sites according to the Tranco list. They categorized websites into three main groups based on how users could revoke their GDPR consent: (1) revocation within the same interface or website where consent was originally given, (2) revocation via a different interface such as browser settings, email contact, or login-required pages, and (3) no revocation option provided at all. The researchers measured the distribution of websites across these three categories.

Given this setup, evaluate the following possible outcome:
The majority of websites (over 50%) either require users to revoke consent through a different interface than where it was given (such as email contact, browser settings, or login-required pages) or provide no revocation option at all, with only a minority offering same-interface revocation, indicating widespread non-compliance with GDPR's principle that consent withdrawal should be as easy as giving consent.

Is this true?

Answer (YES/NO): NO